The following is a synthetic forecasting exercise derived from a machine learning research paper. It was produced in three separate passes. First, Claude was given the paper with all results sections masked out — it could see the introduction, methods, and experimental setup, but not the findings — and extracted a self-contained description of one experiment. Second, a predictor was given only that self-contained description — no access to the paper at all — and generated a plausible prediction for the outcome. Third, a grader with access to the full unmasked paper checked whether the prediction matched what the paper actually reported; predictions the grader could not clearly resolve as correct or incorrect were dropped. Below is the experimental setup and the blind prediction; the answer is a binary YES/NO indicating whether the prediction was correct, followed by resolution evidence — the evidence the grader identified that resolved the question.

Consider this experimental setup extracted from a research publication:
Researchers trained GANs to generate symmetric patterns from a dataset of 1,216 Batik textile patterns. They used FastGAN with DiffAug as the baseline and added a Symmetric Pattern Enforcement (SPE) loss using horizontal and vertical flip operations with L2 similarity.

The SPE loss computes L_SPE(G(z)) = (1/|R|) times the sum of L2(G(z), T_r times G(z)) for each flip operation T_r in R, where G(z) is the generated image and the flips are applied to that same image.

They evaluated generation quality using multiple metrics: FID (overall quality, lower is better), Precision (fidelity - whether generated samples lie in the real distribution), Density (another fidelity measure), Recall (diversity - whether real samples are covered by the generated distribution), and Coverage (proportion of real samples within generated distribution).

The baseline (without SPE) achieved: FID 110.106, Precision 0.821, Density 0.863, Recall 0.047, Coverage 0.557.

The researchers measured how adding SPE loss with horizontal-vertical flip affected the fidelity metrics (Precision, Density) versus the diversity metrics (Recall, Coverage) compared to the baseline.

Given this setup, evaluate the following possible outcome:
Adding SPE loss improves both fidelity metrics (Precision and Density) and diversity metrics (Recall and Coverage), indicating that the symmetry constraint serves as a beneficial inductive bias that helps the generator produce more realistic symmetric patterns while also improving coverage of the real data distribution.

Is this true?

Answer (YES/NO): NO